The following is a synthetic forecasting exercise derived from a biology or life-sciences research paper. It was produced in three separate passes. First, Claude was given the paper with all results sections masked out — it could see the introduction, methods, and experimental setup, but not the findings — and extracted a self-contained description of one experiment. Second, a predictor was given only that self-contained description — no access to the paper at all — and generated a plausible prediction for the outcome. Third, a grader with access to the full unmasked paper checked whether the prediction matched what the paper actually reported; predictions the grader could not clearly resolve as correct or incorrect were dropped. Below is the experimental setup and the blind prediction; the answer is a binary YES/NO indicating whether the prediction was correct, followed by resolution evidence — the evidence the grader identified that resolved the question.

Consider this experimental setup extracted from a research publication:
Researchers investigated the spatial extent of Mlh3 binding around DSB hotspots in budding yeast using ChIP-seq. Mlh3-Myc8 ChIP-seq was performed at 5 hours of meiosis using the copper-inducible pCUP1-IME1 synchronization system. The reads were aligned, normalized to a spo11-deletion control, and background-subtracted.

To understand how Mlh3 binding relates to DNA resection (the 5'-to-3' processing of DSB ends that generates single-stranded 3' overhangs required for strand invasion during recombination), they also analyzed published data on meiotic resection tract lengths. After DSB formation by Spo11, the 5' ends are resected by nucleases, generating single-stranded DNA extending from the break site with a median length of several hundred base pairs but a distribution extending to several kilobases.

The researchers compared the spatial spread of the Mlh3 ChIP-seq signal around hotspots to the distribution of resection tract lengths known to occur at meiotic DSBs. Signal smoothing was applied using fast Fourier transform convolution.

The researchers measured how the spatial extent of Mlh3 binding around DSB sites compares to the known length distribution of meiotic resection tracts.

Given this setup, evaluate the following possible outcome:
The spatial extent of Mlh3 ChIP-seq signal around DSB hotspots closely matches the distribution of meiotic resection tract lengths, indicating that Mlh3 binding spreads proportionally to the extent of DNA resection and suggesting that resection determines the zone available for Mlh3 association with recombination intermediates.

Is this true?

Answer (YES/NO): YES